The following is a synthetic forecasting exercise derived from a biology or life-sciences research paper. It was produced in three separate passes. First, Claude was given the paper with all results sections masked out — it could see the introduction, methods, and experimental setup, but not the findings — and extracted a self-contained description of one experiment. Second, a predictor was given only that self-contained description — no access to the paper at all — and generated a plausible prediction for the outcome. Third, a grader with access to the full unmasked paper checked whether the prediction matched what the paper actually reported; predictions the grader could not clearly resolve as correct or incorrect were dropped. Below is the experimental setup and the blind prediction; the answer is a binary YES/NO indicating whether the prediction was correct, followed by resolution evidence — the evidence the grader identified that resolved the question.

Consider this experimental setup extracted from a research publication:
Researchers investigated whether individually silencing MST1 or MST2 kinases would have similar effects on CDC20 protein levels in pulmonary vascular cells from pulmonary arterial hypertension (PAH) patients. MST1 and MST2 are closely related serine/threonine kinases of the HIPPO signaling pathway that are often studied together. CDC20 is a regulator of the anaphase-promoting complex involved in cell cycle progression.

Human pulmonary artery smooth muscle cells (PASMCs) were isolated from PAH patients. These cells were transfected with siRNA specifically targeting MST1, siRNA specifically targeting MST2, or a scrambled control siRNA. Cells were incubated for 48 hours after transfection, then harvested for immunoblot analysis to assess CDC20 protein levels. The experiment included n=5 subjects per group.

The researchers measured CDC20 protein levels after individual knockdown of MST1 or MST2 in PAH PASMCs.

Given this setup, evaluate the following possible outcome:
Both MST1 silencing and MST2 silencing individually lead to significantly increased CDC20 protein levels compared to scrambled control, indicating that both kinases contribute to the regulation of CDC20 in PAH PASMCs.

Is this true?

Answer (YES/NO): NO